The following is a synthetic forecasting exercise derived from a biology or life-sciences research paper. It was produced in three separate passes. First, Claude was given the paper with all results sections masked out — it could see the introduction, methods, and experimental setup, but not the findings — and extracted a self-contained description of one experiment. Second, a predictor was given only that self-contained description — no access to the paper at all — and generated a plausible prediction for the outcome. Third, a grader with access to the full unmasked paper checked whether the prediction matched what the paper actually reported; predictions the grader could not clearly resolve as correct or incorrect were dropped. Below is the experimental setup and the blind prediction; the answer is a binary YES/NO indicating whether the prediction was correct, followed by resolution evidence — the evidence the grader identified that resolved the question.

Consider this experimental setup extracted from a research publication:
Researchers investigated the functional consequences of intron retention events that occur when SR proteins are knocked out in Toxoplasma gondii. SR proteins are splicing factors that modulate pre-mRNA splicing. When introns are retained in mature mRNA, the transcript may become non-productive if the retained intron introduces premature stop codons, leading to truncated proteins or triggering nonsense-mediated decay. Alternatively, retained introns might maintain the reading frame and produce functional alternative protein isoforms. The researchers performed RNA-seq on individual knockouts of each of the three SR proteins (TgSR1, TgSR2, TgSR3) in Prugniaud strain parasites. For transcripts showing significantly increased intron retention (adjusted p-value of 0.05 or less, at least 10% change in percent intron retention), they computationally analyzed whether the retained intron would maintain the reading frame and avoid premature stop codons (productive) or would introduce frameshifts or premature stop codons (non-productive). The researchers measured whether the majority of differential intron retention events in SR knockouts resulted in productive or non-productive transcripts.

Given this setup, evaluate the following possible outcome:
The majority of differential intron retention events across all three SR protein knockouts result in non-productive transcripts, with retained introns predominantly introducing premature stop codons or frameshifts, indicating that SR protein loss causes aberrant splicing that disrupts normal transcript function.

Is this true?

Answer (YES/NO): YES